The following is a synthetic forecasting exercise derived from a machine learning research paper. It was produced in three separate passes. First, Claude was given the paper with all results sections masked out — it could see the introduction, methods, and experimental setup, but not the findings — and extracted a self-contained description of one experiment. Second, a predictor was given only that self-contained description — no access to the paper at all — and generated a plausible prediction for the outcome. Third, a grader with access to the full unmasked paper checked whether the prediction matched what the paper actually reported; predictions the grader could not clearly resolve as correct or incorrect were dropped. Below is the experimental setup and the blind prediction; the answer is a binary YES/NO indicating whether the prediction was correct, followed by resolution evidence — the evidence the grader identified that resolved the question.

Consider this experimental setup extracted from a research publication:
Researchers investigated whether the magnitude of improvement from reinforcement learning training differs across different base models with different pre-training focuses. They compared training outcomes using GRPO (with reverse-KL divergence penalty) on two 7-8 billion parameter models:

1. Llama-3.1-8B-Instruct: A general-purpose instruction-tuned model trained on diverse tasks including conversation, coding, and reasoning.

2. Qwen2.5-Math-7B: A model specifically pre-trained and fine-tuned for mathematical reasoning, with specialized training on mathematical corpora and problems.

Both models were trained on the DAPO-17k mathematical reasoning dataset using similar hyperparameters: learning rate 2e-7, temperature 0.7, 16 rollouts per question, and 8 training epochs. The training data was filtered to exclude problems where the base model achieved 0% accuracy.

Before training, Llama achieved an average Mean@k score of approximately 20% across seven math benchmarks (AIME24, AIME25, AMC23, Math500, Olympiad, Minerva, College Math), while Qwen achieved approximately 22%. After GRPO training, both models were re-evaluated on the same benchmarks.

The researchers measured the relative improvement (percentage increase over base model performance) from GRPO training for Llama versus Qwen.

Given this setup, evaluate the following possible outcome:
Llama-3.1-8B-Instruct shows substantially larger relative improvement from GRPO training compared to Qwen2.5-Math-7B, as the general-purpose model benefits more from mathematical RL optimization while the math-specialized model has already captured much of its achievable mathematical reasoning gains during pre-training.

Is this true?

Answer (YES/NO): NO